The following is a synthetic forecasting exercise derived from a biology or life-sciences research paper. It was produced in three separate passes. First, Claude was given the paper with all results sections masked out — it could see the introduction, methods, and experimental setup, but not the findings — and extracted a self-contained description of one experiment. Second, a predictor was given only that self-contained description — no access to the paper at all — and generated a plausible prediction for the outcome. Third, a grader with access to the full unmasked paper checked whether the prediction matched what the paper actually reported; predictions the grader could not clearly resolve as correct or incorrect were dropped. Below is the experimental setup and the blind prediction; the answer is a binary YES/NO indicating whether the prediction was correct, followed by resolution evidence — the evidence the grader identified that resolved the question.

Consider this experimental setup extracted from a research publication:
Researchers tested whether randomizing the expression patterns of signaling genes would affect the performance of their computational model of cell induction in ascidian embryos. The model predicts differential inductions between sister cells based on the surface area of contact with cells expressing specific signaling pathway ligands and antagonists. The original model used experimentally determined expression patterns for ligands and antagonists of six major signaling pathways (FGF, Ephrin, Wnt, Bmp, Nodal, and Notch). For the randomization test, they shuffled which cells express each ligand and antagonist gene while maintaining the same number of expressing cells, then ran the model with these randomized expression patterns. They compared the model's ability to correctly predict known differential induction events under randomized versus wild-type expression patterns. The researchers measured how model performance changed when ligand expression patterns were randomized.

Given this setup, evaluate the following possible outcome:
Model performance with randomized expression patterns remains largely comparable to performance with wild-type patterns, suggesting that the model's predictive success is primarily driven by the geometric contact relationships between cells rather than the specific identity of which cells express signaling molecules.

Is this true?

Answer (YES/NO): NO